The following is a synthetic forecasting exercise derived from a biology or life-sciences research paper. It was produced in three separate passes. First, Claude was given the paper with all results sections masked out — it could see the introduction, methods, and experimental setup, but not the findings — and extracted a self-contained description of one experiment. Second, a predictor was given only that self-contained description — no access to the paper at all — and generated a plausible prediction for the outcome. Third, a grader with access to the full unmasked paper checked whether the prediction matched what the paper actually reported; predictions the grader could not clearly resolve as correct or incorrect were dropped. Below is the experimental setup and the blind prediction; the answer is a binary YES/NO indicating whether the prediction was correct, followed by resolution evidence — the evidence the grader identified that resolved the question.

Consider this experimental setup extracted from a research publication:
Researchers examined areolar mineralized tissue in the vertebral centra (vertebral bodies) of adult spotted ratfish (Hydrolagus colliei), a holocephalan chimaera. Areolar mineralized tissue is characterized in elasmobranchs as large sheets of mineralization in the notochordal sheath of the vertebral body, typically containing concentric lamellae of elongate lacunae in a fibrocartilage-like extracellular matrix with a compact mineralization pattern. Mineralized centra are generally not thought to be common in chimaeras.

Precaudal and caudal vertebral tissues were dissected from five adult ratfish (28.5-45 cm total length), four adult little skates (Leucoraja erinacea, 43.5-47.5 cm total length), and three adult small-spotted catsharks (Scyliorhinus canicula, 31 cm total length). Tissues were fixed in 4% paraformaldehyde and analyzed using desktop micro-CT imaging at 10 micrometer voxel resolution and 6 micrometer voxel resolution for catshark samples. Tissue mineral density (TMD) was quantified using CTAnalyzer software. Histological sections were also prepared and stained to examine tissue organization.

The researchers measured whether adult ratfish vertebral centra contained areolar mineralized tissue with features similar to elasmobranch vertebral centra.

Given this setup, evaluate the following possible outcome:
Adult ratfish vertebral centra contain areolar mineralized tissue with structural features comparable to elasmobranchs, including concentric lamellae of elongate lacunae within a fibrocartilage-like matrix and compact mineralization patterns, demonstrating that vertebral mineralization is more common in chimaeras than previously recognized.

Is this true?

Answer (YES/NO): YES